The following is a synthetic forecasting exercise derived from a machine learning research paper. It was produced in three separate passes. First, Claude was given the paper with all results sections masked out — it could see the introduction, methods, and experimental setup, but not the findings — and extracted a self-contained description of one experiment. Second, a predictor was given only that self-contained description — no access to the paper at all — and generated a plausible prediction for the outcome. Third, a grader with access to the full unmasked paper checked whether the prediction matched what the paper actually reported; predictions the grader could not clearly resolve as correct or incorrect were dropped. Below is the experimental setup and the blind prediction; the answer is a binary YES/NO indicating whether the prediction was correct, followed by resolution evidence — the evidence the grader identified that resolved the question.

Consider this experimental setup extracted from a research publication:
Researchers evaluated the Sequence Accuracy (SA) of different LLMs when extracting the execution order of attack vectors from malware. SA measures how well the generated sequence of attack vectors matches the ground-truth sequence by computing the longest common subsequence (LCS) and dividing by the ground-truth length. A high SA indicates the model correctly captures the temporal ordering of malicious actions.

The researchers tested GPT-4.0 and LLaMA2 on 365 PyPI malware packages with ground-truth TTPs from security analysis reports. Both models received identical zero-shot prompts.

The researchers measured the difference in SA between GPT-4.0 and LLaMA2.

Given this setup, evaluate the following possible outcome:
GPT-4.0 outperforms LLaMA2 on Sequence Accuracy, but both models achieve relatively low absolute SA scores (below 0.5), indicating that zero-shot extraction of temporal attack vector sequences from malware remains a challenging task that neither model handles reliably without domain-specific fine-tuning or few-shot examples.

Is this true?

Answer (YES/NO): NO